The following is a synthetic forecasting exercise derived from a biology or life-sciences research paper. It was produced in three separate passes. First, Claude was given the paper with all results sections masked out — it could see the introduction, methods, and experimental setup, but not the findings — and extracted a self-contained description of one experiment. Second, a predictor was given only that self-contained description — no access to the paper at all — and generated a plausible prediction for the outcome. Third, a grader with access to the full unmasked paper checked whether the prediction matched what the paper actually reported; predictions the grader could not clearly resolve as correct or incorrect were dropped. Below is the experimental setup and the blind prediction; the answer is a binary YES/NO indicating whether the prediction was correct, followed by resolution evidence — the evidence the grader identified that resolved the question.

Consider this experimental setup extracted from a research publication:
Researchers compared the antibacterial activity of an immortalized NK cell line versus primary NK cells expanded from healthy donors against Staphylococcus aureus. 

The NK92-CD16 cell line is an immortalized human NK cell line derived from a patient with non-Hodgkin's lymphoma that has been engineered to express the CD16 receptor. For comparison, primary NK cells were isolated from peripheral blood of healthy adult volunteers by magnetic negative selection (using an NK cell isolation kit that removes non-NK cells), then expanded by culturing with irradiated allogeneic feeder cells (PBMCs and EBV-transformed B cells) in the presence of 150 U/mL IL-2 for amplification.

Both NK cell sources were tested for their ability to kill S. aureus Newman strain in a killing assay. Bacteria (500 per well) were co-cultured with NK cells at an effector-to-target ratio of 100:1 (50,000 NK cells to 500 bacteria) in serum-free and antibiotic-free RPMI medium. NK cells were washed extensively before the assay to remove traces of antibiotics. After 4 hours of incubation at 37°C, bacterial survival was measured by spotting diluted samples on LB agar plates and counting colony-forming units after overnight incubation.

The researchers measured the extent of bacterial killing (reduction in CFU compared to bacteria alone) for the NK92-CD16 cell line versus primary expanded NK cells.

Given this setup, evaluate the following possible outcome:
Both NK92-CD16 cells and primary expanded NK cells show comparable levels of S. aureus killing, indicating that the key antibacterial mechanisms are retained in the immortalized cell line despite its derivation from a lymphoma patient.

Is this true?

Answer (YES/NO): YES